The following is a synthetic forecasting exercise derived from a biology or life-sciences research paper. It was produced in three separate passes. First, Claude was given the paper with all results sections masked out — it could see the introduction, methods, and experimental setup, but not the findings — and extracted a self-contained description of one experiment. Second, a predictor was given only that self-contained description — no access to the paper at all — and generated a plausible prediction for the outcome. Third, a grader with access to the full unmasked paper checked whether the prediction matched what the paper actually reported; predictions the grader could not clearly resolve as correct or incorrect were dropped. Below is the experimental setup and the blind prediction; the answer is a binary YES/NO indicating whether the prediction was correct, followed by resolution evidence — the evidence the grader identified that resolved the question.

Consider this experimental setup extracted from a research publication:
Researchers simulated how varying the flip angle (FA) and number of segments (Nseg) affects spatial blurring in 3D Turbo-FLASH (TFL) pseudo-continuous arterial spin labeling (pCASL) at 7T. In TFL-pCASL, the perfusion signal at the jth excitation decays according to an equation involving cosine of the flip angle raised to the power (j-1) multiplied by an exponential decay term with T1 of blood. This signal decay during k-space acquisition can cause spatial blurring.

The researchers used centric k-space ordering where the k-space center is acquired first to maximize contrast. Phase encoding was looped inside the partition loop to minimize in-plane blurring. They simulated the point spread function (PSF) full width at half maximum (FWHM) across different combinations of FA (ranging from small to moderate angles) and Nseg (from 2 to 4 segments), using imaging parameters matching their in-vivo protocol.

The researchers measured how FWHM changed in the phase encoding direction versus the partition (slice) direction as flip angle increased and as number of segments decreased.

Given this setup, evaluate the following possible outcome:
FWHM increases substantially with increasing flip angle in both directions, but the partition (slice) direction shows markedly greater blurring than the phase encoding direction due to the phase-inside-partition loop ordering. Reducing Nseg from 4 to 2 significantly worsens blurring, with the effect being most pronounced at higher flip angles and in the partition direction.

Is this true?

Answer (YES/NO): NO